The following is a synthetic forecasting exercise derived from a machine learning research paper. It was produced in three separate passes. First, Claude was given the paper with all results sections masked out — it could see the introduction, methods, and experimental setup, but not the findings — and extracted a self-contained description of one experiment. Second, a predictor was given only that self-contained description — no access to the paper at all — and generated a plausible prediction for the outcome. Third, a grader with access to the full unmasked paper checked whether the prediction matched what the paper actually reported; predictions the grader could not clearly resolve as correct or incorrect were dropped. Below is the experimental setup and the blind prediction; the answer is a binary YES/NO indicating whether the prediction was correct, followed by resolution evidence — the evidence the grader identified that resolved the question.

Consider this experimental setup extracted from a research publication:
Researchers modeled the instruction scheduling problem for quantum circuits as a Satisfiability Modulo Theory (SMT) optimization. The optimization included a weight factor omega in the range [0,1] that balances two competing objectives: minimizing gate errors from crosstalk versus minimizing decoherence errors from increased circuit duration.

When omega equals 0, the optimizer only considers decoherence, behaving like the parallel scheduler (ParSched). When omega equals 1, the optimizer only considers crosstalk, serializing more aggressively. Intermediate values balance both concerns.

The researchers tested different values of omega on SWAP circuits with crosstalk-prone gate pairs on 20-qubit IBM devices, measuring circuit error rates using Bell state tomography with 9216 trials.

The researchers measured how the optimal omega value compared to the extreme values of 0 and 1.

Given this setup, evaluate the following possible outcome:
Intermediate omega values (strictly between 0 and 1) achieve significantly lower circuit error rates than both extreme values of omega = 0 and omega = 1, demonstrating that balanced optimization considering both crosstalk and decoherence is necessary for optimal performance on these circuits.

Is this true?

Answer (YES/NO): YES